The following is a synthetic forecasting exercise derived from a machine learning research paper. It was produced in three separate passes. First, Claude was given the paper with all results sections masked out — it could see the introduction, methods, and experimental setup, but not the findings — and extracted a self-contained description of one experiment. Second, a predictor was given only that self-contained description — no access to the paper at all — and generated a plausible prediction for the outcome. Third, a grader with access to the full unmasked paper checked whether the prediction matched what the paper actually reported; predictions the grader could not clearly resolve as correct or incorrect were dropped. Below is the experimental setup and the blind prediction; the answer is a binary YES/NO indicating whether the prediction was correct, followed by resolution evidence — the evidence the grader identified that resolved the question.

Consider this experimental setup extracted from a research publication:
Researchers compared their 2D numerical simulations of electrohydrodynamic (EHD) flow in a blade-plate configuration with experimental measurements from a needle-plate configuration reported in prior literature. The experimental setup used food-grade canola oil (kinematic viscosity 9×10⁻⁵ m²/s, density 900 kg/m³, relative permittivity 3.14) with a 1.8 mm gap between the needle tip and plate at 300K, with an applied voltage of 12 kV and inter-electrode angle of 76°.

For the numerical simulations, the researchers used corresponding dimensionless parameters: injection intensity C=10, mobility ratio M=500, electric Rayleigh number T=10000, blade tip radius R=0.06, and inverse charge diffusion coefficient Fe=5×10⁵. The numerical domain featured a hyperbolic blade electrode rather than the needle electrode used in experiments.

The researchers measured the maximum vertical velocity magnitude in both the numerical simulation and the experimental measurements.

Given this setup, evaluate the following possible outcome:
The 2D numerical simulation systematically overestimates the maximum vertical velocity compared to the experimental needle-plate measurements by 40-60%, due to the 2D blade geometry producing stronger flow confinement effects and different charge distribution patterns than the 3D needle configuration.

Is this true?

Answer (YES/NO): NO